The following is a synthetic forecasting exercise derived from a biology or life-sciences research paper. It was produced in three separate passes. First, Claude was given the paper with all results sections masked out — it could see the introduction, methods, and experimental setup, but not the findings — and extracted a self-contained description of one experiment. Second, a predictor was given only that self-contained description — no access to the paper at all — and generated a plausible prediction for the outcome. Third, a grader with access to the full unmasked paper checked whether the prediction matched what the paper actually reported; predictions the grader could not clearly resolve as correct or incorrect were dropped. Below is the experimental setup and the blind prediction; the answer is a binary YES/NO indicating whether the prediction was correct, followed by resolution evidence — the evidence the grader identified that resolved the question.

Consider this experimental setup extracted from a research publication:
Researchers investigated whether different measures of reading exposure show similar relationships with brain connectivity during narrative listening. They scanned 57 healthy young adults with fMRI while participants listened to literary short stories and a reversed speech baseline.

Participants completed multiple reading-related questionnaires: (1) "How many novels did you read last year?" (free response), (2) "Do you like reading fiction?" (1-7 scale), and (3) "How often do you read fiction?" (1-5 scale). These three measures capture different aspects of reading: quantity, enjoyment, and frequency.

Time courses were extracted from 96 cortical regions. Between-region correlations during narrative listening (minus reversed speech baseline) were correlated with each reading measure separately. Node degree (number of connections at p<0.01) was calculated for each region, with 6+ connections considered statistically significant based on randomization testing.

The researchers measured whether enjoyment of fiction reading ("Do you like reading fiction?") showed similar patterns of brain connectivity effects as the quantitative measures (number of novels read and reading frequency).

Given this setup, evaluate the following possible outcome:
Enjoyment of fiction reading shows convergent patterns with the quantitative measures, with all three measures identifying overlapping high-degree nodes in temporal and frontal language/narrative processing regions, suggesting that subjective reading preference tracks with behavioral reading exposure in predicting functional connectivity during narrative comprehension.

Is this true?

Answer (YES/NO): NO